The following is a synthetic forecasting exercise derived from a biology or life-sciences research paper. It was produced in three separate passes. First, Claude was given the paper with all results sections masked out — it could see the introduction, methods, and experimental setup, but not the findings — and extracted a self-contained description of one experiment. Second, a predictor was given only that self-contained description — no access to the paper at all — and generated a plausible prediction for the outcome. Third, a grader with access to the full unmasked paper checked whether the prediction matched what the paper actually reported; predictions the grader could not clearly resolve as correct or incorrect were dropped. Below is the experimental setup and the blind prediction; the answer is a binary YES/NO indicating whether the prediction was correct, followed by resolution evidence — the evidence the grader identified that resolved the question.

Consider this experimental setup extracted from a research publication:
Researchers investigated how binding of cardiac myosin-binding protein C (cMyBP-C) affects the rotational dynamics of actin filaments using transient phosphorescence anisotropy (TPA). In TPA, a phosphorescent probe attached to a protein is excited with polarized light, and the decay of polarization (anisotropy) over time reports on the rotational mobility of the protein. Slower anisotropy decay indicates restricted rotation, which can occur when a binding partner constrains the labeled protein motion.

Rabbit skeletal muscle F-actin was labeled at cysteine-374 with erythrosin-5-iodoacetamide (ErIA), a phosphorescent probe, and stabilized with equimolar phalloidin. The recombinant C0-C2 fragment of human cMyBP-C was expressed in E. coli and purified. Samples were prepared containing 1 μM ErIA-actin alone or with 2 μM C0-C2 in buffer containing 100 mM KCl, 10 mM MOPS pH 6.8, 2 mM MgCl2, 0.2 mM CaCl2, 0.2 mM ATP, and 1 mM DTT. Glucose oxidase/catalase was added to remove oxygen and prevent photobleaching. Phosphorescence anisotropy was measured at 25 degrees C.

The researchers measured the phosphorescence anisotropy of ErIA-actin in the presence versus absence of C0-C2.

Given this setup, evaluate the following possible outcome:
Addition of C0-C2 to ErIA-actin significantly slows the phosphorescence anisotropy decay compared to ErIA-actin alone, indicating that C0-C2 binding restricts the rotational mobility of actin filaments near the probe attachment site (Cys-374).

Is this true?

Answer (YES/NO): YES